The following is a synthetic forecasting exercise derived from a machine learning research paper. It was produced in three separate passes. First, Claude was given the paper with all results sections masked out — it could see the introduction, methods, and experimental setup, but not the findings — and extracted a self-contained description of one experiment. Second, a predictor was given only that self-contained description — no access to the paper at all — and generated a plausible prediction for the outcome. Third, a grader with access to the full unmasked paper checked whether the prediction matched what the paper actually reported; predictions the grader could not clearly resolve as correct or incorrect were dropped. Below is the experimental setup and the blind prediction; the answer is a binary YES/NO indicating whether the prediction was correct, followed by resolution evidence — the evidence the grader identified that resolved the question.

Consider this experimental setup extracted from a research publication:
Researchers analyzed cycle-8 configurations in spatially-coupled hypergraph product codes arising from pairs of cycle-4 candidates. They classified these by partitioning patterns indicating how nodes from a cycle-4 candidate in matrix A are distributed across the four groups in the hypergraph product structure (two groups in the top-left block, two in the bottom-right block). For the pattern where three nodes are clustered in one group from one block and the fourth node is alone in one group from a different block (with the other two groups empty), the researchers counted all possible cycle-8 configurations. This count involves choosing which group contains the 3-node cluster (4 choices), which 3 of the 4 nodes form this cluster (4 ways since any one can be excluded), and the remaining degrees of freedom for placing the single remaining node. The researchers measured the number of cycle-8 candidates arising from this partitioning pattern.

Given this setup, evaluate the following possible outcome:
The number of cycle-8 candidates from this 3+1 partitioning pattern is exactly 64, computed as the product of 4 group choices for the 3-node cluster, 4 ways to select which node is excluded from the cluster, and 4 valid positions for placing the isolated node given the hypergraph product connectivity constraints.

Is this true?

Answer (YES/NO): NO